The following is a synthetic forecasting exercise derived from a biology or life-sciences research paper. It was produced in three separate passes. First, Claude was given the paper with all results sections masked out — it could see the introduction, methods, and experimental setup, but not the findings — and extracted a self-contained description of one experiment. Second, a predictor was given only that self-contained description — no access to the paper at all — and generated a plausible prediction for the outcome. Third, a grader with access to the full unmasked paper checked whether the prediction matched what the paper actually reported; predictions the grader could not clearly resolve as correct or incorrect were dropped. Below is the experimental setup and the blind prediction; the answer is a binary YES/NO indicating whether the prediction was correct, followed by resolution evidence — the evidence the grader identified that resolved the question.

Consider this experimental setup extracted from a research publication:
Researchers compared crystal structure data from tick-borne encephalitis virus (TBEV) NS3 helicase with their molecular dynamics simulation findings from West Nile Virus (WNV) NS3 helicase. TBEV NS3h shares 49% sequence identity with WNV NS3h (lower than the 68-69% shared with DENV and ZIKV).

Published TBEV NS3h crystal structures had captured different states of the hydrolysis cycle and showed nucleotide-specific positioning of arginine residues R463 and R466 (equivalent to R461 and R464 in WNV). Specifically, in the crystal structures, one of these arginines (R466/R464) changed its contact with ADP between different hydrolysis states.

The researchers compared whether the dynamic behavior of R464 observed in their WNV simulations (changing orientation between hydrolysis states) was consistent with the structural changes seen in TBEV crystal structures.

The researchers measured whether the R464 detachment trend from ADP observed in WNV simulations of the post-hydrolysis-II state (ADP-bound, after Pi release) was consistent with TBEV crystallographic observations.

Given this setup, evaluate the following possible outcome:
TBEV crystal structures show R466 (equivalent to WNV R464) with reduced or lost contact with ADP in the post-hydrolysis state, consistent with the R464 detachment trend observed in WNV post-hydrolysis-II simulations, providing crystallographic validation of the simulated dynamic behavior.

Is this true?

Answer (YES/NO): YES